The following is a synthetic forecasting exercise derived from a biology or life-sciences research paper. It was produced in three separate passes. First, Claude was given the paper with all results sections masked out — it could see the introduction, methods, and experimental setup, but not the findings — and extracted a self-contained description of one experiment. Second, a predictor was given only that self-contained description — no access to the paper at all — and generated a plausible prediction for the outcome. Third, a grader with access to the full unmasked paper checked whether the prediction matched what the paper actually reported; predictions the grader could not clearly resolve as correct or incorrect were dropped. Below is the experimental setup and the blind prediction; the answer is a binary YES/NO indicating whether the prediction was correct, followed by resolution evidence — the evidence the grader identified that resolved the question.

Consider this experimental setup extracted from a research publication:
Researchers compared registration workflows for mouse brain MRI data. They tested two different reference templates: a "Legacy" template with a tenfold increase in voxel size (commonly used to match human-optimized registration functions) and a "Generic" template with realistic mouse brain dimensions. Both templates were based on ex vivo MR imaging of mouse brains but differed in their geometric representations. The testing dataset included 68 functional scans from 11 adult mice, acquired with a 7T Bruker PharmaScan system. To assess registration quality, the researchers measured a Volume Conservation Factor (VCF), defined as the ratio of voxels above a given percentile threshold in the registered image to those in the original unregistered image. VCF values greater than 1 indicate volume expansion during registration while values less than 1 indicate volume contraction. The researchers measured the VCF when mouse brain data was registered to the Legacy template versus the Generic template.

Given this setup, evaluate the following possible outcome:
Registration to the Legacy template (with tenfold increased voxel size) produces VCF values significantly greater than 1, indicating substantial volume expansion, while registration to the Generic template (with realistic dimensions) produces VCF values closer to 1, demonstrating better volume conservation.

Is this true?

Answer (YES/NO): NO